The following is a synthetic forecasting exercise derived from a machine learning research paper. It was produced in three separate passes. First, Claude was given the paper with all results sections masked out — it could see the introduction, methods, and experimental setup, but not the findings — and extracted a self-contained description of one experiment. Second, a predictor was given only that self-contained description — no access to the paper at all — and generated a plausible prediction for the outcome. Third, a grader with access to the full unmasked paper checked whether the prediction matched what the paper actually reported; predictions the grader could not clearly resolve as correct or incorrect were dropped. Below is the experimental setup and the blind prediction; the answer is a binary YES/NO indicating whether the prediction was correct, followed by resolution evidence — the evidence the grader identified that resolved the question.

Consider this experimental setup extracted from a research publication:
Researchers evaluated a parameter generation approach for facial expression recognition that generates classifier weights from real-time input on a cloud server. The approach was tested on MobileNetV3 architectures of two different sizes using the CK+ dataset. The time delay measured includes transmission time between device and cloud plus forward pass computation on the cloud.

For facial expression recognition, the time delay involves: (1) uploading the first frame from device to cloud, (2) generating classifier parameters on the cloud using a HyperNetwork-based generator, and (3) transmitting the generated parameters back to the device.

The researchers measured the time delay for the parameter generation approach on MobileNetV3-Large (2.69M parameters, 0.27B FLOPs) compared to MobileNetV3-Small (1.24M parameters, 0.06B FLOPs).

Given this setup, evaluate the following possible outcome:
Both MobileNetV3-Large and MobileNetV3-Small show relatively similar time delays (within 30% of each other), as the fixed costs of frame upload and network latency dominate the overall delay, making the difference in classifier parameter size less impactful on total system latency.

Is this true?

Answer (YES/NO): NO